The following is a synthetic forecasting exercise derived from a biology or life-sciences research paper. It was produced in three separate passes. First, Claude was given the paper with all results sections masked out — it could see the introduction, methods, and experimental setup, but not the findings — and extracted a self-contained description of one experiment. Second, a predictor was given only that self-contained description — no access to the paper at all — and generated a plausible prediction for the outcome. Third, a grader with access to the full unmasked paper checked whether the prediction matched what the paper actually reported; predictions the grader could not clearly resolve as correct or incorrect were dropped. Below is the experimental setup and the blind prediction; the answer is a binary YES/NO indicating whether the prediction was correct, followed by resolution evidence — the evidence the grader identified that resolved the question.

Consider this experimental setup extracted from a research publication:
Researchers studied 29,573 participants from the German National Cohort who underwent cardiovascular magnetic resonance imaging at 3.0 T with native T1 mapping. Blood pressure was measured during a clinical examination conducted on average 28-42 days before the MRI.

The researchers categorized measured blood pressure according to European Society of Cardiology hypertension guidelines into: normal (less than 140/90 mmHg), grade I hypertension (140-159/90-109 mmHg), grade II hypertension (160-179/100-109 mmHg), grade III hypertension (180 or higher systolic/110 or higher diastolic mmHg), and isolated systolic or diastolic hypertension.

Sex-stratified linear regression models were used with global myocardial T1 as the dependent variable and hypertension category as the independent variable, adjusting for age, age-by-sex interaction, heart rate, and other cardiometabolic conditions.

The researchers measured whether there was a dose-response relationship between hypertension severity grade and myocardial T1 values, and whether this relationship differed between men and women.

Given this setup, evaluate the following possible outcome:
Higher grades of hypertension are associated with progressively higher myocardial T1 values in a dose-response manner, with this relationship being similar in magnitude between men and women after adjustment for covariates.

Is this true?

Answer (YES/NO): NO